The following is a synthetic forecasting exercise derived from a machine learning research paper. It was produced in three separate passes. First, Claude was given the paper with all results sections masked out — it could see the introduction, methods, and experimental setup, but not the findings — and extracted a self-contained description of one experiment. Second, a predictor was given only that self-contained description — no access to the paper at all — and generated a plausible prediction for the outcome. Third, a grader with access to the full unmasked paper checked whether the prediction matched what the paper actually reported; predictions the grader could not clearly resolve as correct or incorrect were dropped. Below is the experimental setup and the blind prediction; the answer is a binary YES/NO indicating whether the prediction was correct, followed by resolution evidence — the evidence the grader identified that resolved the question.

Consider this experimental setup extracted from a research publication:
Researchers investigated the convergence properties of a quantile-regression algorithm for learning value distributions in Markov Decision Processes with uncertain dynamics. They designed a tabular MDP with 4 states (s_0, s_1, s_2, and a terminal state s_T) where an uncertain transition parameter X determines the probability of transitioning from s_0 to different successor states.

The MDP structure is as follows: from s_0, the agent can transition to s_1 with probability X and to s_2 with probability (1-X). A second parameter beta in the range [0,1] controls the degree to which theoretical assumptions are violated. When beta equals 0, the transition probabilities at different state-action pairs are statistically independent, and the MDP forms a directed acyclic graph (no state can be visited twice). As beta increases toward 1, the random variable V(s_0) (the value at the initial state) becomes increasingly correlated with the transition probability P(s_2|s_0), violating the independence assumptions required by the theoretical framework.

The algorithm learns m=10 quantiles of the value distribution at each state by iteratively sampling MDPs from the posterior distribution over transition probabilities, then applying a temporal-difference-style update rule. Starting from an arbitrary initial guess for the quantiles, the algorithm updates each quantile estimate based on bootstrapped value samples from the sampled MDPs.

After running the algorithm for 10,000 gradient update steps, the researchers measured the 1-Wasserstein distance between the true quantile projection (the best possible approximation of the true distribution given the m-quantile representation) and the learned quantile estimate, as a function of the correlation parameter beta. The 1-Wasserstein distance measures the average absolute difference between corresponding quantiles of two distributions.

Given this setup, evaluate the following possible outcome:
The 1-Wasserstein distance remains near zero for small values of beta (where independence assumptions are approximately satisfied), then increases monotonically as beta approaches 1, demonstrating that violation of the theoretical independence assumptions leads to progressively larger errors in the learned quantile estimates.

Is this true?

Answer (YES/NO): YES